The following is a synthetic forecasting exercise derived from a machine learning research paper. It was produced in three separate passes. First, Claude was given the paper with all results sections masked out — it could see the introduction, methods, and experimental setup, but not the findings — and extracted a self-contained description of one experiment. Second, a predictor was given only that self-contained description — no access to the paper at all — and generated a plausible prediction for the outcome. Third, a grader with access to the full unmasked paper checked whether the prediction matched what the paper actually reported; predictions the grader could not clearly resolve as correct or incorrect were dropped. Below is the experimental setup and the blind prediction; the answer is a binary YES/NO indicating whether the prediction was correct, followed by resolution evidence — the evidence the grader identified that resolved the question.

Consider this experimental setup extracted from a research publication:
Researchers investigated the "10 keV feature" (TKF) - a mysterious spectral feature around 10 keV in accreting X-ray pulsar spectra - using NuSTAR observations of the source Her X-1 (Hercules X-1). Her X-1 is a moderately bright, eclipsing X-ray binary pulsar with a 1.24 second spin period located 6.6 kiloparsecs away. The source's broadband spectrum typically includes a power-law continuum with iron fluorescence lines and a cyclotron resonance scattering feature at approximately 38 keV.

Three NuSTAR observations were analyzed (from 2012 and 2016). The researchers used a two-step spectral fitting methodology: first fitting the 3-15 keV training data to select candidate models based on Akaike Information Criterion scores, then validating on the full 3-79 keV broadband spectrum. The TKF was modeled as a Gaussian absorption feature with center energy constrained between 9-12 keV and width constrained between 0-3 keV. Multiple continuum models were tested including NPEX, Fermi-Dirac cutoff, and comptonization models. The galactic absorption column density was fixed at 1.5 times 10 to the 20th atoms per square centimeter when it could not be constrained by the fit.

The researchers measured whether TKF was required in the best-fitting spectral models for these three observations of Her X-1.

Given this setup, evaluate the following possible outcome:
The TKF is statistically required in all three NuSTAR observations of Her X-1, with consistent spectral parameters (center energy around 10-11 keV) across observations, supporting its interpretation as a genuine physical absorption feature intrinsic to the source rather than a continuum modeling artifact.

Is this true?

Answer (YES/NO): NO